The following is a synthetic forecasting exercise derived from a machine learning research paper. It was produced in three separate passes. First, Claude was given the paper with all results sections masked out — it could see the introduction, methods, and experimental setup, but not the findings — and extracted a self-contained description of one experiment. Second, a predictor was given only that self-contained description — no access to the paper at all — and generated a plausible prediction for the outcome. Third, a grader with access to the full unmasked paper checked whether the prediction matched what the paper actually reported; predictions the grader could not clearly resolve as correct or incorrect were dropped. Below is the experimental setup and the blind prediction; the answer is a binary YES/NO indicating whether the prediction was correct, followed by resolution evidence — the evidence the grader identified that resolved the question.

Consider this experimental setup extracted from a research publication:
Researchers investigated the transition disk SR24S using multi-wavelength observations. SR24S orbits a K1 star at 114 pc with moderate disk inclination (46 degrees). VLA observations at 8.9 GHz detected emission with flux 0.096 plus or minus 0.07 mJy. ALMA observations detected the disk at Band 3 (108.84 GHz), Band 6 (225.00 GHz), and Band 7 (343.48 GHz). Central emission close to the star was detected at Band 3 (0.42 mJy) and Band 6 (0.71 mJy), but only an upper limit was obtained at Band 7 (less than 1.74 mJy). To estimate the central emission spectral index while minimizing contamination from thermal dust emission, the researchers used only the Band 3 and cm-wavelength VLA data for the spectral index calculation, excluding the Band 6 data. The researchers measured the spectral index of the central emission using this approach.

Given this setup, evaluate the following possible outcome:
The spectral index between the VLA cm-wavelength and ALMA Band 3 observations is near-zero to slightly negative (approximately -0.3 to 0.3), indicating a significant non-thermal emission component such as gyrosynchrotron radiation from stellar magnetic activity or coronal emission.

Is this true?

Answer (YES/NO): NO